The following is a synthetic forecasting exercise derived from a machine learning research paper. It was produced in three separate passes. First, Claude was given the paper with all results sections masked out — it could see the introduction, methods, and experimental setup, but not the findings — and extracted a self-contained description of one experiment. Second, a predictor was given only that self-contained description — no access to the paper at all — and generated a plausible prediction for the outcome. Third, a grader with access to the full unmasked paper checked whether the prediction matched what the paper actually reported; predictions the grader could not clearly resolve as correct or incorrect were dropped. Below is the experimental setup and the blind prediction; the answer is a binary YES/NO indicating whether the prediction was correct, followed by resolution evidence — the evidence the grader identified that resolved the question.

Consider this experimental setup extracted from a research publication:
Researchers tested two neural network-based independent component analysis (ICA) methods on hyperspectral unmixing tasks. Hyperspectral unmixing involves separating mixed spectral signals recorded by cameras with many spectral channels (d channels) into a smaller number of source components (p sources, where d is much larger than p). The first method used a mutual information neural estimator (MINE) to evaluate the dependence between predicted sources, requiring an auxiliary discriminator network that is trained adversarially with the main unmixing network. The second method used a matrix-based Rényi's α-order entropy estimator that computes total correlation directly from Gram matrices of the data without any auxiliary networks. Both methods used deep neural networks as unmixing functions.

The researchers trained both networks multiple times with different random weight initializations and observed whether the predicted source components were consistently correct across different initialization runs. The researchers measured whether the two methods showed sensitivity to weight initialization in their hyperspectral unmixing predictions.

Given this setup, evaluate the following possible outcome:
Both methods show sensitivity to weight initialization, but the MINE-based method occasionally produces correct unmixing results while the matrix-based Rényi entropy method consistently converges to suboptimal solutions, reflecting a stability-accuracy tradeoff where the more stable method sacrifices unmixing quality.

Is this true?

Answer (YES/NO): NO